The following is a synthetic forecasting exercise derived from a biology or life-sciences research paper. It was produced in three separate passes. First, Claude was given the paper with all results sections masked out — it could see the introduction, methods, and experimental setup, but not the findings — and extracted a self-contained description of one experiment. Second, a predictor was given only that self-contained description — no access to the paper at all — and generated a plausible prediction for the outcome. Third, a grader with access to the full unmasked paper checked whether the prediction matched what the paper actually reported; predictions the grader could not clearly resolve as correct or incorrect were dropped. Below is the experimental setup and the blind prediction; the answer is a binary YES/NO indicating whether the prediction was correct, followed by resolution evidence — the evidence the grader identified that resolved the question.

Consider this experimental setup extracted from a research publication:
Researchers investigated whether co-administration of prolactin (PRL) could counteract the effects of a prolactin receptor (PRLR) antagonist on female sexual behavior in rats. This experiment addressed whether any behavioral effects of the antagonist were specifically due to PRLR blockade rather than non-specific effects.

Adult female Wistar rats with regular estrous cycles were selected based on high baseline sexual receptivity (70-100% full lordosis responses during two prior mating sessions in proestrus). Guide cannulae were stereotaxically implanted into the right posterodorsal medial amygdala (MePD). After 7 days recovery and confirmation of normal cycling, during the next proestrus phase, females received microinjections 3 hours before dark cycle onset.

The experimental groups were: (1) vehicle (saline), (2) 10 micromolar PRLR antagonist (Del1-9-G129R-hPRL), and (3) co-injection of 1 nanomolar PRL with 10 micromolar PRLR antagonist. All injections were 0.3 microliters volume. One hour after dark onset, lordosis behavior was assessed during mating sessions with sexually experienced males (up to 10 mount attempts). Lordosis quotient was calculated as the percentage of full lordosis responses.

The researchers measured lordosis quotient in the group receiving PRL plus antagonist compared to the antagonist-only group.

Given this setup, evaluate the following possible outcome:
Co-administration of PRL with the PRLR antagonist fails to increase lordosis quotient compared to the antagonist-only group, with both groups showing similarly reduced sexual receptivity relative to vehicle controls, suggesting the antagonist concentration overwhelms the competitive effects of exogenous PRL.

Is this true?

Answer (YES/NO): NO